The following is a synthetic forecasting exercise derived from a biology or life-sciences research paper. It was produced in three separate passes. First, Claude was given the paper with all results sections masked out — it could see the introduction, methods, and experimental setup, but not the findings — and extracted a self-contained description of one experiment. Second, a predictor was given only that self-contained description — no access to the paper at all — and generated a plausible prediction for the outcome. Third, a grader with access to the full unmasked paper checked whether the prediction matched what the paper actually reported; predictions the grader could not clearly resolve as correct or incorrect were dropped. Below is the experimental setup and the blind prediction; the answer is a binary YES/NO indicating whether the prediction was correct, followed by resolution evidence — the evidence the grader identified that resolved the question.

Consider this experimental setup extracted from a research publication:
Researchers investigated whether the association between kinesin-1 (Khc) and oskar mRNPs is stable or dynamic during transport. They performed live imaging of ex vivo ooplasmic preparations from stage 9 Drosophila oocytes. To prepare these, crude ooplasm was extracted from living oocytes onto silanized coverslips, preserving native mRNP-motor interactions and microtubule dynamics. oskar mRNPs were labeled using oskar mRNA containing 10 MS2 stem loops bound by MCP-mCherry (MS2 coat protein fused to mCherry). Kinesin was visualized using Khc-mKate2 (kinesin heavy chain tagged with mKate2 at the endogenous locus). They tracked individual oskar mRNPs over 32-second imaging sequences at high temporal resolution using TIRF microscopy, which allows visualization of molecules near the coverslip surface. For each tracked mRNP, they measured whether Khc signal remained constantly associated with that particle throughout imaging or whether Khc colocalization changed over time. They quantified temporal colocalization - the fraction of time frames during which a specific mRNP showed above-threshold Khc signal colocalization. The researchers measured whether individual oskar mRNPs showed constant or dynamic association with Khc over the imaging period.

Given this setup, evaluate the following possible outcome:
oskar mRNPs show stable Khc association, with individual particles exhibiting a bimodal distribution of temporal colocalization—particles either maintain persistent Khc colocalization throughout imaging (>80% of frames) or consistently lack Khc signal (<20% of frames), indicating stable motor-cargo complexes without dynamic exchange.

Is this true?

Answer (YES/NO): NO